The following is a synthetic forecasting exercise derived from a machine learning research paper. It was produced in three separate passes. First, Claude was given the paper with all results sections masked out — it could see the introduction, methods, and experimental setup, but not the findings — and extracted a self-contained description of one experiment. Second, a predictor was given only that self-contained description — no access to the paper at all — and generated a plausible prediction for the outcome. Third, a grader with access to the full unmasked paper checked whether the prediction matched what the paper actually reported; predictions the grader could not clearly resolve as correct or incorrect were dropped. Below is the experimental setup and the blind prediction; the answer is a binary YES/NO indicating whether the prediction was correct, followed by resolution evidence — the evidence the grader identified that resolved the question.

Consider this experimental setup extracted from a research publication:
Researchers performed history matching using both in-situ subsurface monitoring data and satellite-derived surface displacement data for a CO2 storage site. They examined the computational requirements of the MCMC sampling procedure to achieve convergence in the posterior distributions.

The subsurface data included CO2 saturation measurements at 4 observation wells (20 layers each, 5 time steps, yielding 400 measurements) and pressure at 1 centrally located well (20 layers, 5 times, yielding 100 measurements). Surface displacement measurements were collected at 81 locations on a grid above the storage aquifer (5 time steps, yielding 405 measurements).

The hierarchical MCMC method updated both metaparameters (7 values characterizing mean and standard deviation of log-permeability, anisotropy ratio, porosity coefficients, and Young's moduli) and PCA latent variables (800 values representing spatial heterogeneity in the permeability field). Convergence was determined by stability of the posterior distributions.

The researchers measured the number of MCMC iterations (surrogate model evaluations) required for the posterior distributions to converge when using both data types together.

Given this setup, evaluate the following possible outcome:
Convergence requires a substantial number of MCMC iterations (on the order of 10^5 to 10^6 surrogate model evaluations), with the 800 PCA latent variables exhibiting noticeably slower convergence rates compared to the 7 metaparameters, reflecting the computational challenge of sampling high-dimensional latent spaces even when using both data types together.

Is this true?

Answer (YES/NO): NO